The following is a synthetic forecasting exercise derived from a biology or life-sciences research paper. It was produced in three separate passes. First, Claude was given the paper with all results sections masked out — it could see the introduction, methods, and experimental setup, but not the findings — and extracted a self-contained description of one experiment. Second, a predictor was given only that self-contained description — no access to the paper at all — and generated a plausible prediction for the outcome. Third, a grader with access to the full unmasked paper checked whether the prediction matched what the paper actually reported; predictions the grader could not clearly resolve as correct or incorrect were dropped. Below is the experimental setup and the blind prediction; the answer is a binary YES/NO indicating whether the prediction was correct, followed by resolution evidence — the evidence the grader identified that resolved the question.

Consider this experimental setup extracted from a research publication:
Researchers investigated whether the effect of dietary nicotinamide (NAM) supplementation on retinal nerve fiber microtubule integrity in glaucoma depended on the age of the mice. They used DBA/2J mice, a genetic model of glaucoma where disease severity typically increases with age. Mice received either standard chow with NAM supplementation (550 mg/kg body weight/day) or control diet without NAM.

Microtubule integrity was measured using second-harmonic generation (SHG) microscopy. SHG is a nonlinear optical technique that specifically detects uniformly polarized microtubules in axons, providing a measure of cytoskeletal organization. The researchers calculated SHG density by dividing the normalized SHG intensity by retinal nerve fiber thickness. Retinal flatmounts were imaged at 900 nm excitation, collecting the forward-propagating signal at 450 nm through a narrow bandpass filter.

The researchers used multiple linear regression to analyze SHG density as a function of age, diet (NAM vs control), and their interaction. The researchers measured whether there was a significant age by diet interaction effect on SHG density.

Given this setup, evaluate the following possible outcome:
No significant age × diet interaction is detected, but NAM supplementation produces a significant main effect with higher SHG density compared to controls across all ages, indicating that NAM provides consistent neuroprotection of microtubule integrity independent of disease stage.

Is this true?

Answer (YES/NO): NO